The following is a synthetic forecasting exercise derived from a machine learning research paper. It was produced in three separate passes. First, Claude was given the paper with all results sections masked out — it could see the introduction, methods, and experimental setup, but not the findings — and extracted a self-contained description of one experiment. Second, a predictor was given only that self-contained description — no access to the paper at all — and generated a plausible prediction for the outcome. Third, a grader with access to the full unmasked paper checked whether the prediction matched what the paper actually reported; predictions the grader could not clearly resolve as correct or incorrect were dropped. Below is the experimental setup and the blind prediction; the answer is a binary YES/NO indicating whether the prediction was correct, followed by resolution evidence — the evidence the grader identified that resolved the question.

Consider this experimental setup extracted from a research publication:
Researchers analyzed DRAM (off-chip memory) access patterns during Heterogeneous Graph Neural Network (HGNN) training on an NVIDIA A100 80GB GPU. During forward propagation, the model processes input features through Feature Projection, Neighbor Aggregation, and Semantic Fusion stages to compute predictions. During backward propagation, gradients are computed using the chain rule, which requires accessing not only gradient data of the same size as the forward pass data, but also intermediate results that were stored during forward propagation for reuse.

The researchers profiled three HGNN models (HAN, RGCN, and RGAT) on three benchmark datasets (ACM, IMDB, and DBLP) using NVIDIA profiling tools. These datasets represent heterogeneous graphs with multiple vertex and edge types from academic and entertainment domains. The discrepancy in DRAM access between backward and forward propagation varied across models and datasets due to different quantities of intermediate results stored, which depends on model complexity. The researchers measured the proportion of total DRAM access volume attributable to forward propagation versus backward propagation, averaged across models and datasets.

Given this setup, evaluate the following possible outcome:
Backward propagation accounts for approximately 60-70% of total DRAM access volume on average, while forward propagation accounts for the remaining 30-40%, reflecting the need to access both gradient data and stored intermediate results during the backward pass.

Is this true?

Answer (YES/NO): NO